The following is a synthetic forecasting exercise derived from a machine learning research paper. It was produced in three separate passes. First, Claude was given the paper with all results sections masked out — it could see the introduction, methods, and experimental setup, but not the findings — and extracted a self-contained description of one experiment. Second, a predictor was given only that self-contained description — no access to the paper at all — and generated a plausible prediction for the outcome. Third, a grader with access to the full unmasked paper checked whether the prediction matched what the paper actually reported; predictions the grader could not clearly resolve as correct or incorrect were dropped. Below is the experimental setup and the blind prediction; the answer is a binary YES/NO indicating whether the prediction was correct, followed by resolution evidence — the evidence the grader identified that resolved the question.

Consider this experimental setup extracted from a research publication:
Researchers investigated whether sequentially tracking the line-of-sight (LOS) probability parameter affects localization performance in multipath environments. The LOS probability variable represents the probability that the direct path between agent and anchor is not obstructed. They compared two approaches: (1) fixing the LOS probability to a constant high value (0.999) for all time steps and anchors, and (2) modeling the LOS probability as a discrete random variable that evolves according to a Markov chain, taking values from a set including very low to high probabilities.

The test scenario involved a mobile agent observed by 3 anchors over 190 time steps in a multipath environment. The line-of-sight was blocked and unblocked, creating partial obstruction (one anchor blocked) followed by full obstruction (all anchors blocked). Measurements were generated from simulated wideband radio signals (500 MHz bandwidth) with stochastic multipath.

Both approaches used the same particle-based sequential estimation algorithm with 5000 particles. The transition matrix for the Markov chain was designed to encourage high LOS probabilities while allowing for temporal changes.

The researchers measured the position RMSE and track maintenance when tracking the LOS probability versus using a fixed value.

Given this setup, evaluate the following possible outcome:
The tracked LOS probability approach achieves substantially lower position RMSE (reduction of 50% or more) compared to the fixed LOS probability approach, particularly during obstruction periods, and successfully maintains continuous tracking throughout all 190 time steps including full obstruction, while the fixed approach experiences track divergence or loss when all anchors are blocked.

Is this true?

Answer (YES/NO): YES